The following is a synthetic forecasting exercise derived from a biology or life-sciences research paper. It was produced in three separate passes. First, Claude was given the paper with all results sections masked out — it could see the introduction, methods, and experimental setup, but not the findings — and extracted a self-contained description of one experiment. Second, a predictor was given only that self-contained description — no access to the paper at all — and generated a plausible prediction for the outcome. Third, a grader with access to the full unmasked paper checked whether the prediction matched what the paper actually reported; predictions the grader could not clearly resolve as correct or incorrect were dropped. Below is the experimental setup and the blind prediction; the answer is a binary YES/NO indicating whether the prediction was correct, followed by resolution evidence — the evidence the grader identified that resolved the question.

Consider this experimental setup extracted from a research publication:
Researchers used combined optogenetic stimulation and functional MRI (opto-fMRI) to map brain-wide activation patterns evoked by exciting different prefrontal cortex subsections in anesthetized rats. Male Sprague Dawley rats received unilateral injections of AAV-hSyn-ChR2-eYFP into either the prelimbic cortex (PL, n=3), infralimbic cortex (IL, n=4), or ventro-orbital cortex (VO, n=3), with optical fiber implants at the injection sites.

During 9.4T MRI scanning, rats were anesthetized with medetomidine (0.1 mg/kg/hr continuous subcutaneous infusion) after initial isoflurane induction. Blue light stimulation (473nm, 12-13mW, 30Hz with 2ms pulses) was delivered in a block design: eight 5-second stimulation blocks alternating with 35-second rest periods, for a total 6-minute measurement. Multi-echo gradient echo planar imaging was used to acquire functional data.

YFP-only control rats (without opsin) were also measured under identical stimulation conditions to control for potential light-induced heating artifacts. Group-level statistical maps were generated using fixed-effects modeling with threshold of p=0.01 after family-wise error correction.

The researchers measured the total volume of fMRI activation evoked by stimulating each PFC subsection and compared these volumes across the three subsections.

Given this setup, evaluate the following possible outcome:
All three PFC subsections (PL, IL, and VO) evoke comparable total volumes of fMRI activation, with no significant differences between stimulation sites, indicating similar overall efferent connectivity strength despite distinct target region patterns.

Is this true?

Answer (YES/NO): NO